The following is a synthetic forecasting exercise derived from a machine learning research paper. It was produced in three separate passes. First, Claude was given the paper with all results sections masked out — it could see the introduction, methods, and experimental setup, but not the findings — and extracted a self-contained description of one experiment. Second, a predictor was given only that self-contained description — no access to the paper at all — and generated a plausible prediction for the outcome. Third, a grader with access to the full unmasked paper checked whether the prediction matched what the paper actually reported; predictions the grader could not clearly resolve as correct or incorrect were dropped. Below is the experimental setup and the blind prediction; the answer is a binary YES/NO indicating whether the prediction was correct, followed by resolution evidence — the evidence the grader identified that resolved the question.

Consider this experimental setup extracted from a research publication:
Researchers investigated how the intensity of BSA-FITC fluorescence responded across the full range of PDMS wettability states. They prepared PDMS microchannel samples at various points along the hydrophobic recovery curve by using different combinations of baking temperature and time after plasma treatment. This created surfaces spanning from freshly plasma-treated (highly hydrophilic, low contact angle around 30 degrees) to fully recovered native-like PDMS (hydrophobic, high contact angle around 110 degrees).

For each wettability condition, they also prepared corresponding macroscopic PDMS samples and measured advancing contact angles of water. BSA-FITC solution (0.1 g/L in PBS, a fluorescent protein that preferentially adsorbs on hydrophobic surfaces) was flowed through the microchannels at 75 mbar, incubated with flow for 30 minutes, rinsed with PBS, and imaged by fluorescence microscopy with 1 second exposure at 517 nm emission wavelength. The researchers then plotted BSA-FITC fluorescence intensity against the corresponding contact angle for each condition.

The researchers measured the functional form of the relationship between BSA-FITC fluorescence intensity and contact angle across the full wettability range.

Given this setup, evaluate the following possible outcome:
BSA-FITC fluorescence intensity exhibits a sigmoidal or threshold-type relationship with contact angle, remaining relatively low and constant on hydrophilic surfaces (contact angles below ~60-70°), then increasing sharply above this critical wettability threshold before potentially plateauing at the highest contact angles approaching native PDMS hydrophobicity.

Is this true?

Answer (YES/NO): NO